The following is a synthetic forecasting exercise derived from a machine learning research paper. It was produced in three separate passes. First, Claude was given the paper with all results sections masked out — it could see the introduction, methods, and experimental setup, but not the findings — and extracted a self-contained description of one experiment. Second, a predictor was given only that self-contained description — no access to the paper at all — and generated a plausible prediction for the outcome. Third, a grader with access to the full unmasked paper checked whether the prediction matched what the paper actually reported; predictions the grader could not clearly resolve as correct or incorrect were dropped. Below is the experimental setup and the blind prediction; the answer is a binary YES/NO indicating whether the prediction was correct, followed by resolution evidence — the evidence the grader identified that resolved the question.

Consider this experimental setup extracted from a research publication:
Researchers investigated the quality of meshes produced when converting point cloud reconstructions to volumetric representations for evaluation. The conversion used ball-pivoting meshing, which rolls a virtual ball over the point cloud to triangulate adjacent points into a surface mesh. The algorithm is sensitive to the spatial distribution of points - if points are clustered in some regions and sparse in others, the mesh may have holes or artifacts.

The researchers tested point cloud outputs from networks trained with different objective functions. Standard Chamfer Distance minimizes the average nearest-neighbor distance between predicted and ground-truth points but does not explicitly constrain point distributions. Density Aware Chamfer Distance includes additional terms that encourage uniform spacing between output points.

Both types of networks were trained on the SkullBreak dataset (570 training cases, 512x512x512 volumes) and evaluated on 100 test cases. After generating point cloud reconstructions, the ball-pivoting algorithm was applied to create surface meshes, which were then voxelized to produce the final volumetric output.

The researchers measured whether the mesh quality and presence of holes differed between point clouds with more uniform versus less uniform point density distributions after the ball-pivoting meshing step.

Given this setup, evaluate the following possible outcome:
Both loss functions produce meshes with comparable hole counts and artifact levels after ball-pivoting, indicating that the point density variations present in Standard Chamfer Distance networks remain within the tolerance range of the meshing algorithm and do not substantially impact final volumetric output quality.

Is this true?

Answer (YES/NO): NO